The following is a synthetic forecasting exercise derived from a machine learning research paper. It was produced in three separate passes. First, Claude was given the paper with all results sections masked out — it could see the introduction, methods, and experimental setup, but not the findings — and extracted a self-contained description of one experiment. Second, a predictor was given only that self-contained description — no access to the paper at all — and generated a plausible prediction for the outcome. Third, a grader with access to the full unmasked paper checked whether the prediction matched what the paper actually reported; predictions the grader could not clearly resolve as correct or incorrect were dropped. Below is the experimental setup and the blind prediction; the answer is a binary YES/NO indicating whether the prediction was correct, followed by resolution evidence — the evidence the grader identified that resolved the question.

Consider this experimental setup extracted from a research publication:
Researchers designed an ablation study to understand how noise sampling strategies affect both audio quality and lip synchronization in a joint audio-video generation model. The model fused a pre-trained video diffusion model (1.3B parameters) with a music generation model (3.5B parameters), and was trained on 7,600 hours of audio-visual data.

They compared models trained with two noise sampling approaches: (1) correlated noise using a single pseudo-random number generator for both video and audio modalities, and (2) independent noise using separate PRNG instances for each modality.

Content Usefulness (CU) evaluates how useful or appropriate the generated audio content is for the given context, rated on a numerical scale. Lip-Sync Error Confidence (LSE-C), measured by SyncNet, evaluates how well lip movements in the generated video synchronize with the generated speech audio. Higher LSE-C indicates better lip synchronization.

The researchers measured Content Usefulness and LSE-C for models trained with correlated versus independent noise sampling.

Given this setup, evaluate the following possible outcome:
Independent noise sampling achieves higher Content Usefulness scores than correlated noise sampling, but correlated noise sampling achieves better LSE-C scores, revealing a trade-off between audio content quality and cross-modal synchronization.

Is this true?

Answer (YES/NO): NO